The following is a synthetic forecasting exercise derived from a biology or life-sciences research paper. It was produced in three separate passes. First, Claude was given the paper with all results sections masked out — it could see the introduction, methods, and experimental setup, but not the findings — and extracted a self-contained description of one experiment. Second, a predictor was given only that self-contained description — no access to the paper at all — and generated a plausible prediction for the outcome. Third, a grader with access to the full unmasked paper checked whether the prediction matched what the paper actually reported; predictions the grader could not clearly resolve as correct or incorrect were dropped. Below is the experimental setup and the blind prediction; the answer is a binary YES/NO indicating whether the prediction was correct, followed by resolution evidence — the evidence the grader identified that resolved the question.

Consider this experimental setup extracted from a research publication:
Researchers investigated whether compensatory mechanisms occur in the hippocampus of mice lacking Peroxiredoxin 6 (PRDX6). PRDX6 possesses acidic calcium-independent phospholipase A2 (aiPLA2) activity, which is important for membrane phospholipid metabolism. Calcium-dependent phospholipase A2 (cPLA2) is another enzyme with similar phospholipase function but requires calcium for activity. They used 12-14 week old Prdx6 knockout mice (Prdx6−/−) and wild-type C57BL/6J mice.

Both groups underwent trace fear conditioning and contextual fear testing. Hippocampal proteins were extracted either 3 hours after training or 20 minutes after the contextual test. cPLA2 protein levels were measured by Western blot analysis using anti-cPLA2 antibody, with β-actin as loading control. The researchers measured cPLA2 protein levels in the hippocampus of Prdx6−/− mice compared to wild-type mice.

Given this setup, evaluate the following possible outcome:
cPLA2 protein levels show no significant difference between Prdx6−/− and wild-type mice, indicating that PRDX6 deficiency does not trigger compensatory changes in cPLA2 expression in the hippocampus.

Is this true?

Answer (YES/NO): NO